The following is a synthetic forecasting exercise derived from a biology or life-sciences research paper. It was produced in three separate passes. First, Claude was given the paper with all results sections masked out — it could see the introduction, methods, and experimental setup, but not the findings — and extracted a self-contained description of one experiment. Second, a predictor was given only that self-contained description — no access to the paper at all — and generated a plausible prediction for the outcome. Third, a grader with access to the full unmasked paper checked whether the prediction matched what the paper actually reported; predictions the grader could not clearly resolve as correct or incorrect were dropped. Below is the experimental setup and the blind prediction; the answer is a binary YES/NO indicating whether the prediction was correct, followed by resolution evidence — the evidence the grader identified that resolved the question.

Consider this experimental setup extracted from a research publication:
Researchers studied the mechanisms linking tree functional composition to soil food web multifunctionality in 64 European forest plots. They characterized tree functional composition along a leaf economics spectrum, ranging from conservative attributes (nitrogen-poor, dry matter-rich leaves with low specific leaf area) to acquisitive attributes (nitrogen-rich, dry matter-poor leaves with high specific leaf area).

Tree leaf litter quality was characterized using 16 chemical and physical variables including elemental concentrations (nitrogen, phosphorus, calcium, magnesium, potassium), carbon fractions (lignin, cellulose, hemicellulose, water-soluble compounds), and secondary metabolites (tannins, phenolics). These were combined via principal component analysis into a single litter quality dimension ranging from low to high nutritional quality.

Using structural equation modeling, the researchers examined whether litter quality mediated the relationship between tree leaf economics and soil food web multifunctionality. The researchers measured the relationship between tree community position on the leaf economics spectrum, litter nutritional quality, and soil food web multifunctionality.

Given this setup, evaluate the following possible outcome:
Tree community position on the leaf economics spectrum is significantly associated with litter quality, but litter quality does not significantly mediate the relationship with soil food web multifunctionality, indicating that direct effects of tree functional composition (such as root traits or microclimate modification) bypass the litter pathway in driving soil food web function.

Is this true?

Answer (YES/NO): NO